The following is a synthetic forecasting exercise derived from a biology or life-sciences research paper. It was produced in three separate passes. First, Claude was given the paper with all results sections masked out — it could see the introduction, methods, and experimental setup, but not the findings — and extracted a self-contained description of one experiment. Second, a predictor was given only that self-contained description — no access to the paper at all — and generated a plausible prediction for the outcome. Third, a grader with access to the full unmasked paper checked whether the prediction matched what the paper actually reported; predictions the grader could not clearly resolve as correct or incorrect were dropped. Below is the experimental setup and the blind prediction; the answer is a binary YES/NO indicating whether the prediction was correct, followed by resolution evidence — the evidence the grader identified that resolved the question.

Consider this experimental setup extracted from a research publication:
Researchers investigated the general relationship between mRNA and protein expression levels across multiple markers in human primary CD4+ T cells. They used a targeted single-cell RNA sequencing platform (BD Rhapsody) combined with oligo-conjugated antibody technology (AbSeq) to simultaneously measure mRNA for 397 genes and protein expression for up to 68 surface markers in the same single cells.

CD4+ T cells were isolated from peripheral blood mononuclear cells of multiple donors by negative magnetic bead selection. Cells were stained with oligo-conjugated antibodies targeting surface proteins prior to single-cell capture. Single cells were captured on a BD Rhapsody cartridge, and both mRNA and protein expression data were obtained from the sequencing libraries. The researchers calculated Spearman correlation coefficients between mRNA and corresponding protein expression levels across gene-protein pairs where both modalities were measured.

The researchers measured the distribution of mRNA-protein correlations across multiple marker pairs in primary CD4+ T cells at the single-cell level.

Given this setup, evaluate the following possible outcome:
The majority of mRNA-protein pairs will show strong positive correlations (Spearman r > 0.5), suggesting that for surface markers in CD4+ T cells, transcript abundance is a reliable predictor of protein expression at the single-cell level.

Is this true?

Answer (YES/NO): NO